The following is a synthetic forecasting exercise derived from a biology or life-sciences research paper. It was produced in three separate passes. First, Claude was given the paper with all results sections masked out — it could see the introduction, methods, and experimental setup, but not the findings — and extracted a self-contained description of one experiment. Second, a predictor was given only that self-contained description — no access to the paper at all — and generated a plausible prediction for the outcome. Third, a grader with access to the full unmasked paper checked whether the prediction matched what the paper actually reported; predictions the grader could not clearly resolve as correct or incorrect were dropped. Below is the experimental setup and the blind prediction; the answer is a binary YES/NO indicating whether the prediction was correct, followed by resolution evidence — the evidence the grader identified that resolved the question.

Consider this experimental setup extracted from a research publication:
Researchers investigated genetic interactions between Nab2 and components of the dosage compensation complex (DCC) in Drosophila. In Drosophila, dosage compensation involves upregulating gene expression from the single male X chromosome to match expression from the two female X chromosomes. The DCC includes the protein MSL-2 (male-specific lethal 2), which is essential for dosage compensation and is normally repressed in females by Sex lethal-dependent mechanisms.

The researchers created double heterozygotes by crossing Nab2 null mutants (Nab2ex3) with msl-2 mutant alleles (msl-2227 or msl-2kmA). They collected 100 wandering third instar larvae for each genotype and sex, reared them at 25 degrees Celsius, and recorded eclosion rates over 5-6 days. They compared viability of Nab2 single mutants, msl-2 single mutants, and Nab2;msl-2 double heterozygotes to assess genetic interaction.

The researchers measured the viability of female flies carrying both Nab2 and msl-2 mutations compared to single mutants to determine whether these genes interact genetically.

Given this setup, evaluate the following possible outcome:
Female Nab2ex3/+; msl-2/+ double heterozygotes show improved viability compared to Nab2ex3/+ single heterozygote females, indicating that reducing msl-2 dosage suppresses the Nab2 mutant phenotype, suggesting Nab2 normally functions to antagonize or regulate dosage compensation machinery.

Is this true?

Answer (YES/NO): NO